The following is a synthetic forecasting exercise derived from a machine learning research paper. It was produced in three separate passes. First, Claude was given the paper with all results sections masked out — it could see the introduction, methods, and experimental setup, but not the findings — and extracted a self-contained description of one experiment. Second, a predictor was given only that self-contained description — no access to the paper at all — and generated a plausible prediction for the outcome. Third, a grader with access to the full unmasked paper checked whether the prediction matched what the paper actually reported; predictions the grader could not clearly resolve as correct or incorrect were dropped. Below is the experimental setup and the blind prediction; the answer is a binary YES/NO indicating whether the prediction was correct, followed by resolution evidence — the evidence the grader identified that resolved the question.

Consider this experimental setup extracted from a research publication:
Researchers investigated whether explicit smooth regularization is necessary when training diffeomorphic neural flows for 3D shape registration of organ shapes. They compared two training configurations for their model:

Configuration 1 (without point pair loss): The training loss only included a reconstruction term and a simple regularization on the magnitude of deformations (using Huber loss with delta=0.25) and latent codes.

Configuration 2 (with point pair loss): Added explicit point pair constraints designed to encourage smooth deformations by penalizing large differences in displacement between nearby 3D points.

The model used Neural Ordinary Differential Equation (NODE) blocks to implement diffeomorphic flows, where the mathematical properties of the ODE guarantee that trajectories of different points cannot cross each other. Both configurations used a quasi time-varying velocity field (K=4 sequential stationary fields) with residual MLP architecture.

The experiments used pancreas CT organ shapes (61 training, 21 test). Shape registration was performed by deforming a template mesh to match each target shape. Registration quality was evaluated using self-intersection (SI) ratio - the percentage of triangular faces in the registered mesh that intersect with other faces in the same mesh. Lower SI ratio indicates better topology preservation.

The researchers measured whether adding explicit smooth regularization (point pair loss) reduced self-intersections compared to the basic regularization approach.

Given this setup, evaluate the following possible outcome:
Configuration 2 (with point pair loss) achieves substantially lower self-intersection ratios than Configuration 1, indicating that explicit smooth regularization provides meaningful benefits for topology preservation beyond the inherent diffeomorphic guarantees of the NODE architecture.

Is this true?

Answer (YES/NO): NO